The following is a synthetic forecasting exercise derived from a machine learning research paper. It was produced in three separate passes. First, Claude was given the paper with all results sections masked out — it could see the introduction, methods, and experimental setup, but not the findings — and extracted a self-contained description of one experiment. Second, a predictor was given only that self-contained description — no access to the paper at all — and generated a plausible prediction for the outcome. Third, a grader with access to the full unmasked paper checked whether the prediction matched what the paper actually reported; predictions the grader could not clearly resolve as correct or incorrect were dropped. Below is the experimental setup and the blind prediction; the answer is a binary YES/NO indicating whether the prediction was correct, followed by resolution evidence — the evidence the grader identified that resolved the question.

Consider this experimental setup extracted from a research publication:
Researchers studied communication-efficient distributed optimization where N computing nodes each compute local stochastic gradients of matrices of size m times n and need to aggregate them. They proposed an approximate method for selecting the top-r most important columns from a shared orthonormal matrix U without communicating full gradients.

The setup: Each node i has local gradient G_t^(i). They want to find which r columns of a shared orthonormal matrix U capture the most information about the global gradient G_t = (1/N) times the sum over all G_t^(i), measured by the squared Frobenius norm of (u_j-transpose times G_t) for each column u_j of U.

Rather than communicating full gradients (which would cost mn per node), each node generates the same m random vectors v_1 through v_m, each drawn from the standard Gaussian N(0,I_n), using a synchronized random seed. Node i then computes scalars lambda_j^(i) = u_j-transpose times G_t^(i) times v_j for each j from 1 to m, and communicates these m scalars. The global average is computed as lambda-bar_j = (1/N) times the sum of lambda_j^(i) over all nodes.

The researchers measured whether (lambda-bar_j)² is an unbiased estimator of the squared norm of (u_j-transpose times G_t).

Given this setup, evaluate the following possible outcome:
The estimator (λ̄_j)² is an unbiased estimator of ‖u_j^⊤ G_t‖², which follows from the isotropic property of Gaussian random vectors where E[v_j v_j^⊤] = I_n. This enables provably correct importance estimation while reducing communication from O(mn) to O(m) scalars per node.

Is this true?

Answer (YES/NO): YES